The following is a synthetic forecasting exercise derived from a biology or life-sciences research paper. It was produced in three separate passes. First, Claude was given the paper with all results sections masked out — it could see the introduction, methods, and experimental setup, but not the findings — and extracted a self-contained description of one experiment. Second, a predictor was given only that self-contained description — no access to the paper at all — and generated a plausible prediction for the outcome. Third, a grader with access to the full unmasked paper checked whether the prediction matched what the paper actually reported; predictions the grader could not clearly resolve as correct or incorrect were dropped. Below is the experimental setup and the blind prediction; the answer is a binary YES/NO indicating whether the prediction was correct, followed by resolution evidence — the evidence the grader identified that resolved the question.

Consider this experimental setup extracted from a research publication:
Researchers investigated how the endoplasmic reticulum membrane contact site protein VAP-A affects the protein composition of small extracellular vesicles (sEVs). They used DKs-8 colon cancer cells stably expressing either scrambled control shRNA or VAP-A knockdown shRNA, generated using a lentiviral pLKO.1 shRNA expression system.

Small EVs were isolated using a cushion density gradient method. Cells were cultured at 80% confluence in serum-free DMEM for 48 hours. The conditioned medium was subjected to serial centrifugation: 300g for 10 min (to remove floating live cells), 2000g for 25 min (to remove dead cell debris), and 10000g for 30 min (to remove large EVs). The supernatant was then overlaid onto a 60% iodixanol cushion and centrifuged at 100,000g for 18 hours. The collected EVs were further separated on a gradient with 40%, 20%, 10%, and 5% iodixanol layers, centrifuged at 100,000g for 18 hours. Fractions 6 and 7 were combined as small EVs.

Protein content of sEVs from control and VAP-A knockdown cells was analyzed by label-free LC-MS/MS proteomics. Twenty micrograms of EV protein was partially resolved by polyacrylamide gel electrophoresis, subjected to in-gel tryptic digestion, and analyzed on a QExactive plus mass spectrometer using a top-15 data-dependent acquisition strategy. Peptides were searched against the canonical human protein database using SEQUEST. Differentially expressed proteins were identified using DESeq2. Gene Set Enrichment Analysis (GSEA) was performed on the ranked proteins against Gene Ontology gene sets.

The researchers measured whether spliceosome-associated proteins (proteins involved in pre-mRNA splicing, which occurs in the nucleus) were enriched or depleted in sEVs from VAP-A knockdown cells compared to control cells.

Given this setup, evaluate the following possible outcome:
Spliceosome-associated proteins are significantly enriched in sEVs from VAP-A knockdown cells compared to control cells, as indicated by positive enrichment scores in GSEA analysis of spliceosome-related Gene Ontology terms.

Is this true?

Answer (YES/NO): NO